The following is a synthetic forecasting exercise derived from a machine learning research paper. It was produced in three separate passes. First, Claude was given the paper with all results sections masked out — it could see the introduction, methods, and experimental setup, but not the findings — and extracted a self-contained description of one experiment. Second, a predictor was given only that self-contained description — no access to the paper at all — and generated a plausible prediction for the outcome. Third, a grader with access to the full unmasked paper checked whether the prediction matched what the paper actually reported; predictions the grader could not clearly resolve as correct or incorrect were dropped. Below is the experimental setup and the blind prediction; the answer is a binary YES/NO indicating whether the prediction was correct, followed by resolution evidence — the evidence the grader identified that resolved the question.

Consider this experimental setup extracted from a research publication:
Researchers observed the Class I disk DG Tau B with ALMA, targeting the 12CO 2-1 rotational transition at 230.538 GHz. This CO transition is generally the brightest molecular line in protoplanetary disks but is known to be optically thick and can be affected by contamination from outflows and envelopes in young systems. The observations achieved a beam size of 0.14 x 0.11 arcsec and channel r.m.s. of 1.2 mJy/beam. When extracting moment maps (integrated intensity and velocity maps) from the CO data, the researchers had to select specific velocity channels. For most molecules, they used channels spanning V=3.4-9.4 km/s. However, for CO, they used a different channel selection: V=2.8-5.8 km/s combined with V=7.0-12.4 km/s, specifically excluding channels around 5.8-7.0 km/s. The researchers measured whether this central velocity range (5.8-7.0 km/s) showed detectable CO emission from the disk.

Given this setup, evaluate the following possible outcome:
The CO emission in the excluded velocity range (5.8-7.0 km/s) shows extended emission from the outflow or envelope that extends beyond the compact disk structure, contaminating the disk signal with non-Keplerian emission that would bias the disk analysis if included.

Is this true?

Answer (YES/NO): NO